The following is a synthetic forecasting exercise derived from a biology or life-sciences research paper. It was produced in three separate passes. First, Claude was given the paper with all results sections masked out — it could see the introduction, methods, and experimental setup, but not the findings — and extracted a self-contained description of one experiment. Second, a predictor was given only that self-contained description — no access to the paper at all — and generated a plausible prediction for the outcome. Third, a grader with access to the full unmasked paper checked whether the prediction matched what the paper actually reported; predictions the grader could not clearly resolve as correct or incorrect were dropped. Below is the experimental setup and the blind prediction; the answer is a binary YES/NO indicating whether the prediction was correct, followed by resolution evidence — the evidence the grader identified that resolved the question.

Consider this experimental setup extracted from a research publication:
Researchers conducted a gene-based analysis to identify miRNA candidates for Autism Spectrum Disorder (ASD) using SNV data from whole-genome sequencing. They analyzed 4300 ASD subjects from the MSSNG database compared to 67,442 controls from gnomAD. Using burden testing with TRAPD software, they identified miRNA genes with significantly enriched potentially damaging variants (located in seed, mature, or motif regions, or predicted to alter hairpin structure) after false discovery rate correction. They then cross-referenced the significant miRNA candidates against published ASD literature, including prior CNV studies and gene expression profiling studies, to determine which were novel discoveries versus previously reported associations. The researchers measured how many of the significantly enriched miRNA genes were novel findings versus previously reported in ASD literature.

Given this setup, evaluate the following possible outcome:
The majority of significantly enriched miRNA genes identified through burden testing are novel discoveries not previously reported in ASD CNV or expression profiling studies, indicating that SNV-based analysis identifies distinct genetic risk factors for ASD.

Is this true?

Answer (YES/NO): YES